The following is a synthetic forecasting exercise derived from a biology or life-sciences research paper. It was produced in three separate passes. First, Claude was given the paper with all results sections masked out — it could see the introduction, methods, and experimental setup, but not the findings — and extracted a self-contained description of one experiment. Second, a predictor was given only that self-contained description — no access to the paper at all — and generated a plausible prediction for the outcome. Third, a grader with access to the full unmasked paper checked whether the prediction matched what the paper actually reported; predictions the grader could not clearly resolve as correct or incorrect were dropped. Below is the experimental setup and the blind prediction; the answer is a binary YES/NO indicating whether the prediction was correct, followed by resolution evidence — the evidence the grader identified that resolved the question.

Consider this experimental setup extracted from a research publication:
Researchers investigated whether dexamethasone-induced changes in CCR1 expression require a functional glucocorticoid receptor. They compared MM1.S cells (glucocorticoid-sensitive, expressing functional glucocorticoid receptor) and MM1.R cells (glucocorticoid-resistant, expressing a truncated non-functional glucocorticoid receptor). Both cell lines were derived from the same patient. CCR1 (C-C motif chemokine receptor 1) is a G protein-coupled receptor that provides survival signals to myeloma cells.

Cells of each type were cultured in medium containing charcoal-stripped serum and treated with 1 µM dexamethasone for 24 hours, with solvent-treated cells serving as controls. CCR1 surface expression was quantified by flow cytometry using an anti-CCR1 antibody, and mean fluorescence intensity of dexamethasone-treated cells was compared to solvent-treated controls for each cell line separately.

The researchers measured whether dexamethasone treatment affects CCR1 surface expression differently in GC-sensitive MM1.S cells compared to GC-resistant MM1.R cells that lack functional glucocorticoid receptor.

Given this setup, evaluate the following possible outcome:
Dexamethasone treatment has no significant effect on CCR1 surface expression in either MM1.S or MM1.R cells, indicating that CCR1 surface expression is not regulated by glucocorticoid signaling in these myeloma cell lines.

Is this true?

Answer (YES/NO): NO